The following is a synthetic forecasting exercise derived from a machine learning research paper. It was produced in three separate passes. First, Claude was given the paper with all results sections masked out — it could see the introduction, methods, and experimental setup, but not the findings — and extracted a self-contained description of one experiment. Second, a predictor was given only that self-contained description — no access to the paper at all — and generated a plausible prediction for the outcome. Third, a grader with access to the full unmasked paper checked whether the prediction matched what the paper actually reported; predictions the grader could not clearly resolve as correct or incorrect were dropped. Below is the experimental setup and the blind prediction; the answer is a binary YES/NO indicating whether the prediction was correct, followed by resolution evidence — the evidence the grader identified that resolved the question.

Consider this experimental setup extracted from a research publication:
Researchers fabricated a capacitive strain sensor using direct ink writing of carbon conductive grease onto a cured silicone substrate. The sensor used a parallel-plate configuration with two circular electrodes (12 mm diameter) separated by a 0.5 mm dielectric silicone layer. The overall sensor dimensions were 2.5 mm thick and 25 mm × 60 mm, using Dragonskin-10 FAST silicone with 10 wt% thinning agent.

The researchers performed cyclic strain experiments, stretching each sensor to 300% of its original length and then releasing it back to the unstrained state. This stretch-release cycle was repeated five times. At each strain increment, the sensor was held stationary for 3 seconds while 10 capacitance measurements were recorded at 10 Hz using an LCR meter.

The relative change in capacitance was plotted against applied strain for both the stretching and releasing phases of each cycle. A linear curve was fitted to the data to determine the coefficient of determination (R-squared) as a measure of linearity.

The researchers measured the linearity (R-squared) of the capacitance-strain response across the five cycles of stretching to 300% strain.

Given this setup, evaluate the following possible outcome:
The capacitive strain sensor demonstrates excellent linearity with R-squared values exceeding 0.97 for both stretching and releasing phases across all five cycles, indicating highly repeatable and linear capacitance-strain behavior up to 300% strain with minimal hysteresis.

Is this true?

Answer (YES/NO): YES